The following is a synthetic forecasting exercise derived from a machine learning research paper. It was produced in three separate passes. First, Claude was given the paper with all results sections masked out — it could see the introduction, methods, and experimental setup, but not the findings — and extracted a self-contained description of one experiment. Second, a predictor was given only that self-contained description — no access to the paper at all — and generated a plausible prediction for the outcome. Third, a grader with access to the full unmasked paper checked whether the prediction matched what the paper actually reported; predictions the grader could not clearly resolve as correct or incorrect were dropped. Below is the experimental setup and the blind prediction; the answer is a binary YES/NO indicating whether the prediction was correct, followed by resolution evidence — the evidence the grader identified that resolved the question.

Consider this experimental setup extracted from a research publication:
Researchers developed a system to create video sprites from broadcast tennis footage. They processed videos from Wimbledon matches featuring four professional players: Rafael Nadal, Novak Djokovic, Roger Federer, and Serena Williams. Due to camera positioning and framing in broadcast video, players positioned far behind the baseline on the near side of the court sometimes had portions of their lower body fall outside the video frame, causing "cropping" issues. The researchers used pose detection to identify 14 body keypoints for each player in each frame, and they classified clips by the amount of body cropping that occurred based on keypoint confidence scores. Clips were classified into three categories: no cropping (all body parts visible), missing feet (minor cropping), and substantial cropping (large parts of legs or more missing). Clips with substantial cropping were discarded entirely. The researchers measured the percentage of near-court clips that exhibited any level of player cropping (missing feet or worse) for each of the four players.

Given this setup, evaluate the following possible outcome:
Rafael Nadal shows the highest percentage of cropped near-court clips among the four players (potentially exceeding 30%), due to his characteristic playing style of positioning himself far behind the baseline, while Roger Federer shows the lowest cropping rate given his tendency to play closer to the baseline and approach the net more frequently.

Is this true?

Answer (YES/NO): NO